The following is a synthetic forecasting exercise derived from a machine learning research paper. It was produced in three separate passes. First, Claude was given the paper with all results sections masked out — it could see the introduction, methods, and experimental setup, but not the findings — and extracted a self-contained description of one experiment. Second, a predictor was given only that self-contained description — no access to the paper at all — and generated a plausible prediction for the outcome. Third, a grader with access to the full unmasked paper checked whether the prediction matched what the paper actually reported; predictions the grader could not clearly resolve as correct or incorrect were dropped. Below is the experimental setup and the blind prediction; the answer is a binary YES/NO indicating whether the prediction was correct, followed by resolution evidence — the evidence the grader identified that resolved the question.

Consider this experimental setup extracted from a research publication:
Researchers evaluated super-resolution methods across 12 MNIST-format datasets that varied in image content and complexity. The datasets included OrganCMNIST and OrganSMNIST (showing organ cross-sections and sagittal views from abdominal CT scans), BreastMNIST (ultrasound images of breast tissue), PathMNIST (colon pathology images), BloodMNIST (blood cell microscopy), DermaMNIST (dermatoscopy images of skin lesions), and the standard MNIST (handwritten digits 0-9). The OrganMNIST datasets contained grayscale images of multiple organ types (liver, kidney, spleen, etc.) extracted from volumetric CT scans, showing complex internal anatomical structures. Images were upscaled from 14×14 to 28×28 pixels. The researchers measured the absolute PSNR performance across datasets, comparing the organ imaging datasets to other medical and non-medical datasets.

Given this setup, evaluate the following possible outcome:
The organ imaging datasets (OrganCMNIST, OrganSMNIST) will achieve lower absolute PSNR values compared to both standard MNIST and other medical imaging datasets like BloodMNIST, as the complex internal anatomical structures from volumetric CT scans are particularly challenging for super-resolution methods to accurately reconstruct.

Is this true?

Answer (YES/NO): YES